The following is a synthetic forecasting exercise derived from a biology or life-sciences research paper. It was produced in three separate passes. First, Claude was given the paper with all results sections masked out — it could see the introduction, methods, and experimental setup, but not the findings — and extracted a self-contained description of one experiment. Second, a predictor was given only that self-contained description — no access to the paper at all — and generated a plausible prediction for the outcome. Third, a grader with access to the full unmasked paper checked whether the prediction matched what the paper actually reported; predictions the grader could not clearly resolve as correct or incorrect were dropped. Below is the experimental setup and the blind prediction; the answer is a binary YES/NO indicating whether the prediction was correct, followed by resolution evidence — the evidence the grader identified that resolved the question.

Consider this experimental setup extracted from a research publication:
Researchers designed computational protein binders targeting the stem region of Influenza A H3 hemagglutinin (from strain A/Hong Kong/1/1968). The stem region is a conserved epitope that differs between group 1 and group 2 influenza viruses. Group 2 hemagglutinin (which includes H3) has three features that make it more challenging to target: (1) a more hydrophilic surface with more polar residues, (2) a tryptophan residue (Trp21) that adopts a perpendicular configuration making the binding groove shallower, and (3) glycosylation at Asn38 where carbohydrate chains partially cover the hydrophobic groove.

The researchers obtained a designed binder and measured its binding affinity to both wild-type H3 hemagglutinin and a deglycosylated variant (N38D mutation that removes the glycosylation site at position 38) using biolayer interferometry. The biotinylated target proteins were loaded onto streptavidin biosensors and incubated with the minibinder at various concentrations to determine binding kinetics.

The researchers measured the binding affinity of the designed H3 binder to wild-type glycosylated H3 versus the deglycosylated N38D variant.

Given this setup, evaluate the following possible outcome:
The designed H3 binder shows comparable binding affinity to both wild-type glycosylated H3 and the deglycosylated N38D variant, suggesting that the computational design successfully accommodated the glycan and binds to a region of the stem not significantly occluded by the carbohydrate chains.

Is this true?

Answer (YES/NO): NO